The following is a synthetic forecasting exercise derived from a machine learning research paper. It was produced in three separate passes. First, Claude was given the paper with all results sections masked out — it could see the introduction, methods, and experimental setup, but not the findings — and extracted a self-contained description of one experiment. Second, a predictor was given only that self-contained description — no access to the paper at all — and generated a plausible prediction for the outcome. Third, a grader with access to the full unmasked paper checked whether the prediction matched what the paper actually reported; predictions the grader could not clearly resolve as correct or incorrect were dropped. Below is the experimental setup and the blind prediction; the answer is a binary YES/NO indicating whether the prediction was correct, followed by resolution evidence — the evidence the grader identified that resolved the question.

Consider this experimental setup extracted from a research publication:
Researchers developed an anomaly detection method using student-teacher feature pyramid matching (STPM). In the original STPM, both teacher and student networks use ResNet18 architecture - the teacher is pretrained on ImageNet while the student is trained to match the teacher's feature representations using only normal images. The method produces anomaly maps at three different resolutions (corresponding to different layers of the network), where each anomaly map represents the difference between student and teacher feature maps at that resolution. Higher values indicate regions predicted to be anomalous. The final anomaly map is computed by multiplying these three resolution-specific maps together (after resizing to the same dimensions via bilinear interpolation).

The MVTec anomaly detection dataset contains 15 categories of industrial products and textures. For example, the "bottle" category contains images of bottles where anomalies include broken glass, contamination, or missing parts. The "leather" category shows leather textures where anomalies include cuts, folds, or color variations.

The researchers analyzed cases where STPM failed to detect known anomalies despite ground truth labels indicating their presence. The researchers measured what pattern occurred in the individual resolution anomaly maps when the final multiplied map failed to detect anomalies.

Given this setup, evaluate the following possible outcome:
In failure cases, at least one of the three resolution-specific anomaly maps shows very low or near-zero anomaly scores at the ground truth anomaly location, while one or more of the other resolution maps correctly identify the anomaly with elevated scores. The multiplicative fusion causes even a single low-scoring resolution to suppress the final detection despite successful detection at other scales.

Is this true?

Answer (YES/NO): YES